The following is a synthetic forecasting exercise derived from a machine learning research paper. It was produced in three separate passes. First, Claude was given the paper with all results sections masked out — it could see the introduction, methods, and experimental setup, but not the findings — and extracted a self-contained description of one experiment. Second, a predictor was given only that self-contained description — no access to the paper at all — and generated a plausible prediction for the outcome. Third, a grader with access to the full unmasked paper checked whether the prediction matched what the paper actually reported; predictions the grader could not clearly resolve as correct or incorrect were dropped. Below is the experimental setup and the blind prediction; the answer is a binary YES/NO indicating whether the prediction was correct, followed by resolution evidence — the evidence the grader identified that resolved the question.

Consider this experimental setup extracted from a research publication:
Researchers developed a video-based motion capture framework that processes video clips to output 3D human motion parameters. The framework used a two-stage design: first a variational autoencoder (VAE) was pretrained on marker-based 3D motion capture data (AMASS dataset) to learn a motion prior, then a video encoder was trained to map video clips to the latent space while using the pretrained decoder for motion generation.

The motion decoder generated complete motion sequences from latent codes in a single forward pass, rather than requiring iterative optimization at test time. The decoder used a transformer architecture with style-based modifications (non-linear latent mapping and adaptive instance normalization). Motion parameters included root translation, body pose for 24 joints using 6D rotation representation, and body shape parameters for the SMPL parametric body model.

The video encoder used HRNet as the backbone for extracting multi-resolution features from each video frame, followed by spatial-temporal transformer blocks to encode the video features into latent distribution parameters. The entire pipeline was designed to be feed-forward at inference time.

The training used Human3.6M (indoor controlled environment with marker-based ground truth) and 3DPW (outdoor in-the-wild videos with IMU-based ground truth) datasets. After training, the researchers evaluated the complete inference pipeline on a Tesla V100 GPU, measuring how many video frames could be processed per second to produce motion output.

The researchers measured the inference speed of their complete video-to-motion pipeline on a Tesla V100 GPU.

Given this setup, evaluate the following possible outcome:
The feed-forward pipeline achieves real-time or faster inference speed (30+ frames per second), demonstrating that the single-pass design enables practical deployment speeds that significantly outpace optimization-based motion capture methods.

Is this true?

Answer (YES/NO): YES